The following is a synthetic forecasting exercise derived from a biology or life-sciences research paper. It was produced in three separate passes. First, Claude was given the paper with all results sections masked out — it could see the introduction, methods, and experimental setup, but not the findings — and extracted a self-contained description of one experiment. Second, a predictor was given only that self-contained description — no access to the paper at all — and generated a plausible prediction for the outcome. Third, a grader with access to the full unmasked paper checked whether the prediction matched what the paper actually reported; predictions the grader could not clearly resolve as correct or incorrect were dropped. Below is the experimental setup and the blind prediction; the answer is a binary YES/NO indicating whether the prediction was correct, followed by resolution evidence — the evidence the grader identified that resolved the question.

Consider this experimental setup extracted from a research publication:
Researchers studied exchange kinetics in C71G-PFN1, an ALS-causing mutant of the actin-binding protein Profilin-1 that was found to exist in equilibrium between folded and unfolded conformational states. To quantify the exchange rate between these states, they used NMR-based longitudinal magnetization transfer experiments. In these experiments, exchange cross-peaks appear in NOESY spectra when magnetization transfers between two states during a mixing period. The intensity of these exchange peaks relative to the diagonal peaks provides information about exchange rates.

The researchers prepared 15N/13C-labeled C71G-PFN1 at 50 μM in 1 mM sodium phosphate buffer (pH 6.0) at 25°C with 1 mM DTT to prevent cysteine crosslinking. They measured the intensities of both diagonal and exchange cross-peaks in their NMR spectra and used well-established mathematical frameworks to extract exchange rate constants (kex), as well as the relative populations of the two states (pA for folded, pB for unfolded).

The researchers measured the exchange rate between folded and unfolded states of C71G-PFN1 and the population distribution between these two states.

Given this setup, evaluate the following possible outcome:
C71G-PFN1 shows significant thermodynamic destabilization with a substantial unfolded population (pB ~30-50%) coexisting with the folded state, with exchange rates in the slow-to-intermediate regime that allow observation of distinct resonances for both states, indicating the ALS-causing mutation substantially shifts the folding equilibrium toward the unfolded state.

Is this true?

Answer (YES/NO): YES